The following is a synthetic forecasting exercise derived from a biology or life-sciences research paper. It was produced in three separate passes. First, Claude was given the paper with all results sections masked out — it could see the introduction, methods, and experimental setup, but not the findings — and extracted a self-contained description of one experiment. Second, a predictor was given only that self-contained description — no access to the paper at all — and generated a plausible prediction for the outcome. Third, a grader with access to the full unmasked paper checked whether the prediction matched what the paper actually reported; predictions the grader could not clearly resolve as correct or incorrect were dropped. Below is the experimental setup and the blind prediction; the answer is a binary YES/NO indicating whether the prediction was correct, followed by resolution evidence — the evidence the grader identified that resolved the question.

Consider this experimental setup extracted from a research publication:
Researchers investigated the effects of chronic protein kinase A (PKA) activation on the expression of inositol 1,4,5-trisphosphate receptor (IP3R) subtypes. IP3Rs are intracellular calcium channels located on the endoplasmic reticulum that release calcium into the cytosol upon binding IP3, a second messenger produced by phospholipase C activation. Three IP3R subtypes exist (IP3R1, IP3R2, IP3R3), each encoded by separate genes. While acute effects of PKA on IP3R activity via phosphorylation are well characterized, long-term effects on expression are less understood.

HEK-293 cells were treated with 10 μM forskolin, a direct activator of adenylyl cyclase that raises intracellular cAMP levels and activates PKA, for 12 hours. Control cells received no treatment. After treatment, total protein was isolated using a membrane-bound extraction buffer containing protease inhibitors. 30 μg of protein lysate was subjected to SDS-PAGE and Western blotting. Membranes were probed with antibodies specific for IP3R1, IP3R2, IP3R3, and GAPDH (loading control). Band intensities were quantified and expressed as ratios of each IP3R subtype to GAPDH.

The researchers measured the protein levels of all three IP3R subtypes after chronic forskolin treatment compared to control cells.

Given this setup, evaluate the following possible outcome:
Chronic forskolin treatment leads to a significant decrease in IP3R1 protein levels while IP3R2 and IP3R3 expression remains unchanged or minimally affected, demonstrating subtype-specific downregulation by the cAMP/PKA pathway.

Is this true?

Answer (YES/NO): NO